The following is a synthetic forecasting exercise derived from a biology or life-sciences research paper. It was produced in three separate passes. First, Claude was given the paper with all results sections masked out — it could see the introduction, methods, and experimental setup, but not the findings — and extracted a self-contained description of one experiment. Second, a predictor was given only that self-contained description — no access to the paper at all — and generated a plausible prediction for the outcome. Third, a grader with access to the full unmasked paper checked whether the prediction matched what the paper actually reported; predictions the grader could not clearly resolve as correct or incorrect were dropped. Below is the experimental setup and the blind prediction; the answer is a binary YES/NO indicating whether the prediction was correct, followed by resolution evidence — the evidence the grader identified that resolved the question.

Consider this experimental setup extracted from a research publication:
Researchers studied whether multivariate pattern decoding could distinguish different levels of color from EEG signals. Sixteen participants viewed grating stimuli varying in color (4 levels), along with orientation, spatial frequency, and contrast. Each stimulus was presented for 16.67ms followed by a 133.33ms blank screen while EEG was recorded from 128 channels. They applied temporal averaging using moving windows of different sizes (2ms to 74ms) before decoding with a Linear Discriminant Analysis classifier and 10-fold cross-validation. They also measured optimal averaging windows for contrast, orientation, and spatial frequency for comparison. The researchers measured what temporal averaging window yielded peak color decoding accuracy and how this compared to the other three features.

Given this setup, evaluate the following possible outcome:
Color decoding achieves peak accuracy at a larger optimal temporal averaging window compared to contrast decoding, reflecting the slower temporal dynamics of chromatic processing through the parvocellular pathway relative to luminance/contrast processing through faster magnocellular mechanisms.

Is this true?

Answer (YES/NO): NO